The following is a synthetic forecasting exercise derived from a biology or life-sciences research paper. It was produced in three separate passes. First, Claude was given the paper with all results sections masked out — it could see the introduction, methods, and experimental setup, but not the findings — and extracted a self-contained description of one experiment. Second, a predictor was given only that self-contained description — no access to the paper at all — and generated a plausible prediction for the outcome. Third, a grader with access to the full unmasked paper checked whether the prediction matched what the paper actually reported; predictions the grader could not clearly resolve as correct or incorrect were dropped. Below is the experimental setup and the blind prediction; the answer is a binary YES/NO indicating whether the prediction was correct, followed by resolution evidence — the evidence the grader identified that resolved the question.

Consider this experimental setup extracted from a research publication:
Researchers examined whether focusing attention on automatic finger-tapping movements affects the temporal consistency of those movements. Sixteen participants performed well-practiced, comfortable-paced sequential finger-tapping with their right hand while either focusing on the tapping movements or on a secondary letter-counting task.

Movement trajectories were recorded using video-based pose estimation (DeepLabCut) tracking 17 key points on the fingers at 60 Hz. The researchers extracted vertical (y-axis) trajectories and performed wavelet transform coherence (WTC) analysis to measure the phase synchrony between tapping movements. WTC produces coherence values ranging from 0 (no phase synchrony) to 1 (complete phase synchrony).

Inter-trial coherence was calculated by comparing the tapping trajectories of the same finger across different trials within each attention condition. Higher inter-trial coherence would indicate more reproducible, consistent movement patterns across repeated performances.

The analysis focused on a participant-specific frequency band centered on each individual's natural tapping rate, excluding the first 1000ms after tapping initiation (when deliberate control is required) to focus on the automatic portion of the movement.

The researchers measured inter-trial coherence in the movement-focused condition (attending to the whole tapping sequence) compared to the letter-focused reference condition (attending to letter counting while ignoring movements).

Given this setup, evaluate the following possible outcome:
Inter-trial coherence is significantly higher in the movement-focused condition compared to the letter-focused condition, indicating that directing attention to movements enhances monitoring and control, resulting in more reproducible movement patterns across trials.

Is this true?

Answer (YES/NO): NO